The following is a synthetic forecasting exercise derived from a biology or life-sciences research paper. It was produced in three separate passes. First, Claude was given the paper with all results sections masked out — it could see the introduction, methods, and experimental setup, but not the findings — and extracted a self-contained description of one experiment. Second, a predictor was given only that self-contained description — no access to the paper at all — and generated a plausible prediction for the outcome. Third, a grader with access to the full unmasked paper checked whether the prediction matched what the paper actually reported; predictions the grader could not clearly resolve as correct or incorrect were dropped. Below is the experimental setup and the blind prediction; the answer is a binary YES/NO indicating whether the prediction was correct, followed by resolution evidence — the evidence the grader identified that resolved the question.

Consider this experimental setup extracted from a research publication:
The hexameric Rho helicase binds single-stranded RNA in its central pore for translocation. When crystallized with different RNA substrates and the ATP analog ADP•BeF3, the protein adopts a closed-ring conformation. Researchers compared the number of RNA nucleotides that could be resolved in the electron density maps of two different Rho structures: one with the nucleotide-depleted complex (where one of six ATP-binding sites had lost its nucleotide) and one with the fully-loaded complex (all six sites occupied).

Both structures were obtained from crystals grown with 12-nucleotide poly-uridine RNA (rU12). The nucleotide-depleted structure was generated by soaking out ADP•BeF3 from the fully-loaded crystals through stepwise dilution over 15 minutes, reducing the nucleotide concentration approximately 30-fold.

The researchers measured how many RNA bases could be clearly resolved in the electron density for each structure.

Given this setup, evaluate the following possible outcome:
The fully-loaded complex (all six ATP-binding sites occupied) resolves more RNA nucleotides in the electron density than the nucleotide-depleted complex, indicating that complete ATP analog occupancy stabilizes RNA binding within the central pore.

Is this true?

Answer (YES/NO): NO